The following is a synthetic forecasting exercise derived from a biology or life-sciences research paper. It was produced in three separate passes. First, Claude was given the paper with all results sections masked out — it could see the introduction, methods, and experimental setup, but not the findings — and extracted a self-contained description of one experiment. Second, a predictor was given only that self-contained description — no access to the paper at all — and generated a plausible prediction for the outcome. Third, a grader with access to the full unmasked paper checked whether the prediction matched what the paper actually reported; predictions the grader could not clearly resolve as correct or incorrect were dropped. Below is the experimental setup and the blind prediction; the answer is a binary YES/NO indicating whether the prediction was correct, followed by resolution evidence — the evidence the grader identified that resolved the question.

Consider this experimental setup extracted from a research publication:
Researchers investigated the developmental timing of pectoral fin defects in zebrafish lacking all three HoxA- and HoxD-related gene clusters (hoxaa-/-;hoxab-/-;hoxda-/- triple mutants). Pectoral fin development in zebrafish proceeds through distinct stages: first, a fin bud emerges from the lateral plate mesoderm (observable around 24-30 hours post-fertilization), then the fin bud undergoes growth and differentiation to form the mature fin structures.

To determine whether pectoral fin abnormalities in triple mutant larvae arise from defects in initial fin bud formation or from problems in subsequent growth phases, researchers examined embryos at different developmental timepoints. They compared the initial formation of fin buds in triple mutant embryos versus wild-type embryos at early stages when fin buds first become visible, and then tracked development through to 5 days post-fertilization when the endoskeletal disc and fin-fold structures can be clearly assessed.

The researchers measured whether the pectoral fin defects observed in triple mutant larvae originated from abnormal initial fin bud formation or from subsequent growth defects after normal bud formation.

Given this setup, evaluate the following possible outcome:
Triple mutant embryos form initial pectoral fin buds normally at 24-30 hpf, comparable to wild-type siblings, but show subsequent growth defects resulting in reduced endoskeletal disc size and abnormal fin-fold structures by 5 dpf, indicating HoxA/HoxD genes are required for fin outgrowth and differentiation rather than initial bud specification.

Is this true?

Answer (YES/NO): YES